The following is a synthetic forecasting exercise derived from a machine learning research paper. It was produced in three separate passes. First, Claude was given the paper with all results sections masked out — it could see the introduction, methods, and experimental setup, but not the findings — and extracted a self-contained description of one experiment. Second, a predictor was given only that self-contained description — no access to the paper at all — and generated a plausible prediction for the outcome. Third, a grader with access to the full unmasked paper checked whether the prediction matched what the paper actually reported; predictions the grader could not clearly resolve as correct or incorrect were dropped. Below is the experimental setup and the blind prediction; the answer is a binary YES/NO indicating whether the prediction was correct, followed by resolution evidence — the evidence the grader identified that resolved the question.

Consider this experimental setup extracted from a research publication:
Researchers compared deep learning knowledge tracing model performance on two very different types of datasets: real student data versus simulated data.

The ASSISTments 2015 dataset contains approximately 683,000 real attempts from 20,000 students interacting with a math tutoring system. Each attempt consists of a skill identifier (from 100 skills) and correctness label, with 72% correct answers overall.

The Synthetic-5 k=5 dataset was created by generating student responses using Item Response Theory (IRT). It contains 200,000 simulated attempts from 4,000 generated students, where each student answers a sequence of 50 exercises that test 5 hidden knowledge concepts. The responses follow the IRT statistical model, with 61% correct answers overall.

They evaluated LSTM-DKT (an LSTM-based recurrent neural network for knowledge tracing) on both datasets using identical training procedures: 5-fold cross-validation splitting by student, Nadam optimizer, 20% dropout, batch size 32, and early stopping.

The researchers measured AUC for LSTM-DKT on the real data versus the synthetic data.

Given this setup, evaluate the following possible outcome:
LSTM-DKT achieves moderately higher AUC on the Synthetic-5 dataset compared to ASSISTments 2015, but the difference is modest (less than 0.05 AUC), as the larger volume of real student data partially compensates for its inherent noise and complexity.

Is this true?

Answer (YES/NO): NO